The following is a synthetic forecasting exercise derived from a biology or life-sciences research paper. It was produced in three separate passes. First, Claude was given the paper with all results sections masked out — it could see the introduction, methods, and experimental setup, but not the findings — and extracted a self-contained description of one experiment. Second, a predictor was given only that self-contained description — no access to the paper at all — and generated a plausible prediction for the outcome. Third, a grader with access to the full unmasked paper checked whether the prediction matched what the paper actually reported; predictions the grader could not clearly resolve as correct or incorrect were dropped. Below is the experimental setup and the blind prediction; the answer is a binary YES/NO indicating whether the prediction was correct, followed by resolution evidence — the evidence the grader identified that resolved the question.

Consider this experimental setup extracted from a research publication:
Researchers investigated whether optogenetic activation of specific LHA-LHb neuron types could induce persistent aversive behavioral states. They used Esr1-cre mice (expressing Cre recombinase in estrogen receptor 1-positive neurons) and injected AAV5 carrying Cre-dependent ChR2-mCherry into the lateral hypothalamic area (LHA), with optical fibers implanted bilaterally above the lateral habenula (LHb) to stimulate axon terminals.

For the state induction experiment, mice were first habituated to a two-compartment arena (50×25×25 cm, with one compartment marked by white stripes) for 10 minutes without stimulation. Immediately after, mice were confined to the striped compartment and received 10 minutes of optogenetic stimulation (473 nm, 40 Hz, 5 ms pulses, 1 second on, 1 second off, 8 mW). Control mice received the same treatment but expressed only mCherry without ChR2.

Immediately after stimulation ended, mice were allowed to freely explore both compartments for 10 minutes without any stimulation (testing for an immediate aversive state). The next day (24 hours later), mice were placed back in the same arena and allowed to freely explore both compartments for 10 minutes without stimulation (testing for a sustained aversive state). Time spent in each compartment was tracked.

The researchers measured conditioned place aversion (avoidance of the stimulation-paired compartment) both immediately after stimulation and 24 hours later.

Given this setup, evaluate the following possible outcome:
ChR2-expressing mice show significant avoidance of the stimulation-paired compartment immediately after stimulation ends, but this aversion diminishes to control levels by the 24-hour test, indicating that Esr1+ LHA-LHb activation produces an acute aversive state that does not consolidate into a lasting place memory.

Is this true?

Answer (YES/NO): NO